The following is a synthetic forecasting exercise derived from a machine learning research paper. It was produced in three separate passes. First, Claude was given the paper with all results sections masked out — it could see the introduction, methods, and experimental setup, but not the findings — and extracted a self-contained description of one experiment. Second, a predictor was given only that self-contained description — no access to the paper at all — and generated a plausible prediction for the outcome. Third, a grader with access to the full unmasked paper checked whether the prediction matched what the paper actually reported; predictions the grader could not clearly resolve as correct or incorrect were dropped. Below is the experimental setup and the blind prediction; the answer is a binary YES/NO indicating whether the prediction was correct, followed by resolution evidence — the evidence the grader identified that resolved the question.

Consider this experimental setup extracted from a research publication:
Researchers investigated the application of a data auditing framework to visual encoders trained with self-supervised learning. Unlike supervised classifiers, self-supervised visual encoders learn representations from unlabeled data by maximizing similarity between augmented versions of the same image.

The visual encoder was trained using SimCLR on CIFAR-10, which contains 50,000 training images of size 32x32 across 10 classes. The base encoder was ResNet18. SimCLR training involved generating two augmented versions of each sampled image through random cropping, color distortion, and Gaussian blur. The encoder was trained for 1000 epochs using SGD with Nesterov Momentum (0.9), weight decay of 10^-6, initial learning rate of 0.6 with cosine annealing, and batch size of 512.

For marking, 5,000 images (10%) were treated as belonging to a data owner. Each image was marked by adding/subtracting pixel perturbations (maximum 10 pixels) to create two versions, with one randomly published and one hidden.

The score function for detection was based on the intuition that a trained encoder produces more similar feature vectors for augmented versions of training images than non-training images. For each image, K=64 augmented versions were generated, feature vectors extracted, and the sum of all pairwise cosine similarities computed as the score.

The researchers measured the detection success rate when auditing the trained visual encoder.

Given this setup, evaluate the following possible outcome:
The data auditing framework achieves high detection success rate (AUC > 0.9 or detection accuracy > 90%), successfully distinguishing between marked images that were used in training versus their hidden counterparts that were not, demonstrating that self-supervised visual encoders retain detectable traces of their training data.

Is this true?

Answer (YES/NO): YES